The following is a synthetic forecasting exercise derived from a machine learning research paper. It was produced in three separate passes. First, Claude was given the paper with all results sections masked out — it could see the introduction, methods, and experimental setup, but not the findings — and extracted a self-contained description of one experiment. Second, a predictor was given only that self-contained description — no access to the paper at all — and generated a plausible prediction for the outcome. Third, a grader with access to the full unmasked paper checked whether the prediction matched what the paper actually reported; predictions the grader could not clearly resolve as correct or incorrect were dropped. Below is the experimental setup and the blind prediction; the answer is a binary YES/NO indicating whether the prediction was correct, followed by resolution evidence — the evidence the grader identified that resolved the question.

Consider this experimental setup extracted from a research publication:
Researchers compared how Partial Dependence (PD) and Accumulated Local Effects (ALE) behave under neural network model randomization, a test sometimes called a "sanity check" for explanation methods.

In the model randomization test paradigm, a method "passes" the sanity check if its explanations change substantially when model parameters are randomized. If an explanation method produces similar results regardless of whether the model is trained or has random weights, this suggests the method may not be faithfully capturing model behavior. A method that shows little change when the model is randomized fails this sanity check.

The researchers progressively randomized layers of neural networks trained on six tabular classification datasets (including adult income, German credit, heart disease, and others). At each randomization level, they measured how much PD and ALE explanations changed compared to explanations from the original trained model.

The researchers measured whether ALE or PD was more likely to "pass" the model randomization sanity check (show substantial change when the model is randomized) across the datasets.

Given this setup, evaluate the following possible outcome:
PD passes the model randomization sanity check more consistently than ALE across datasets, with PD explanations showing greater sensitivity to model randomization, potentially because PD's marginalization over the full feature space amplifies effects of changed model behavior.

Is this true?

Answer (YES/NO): YES